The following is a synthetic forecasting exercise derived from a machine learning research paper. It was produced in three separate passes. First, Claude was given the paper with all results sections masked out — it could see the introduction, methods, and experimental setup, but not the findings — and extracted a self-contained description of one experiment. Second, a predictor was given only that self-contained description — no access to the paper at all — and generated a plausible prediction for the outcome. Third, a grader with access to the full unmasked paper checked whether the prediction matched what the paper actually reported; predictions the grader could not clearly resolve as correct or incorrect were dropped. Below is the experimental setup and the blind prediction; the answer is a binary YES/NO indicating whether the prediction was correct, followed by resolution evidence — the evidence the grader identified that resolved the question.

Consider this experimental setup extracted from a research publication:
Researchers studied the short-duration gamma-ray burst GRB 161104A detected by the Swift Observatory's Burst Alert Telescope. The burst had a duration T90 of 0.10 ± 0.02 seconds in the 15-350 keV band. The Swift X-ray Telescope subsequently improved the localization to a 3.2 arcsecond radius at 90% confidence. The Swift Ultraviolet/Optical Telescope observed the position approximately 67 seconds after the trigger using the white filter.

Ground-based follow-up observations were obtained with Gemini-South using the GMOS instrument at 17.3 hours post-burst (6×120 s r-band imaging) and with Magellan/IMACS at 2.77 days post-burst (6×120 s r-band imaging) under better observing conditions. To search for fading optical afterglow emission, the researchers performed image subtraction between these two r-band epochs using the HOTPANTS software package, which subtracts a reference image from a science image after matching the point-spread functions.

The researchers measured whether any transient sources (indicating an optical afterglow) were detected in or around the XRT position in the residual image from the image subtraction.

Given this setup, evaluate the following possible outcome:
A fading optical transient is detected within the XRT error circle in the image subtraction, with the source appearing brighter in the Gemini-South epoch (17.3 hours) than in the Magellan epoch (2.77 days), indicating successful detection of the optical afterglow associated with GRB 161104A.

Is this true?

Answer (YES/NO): NO